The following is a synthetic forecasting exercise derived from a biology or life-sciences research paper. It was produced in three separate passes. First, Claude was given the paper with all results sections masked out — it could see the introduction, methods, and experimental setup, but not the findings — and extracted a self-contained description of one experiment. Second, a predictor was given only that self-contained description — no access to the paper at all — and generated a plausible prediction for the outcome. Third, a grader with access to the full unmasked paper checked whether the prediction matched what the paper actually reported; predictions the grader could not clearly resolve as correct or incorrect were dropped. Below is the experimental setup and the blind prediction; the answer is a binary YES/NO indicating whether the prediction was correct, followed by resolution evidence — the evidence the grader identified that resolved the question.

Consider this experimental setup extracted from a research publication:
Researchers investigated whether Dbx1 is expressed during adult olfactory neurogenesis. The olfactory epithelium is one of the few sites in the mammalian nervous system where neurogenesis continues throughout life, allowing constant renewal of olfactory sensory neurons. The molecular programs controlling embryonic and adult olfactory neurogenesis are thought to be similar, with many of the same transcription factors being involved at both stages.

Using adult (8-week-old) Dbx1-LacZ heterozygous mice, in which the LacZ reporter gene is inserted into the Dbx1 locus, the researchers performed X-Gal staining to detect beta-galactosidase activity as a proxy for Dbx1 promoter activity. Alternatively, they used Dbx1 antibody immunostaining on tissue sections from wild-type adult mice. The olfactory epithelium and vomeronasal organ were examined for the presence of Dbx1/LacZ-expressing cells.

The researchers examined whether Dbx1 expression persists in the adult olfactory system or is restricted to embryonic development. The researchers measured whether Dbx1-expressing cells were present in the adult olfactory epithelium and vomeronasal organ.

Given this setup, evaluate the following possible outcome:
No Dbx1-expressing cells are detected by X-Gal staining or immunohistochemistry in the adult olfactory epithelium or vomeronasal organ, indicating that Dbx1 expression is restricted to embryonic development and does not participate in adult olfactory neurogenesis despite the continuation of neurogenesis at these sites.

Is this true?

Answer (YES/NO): NO